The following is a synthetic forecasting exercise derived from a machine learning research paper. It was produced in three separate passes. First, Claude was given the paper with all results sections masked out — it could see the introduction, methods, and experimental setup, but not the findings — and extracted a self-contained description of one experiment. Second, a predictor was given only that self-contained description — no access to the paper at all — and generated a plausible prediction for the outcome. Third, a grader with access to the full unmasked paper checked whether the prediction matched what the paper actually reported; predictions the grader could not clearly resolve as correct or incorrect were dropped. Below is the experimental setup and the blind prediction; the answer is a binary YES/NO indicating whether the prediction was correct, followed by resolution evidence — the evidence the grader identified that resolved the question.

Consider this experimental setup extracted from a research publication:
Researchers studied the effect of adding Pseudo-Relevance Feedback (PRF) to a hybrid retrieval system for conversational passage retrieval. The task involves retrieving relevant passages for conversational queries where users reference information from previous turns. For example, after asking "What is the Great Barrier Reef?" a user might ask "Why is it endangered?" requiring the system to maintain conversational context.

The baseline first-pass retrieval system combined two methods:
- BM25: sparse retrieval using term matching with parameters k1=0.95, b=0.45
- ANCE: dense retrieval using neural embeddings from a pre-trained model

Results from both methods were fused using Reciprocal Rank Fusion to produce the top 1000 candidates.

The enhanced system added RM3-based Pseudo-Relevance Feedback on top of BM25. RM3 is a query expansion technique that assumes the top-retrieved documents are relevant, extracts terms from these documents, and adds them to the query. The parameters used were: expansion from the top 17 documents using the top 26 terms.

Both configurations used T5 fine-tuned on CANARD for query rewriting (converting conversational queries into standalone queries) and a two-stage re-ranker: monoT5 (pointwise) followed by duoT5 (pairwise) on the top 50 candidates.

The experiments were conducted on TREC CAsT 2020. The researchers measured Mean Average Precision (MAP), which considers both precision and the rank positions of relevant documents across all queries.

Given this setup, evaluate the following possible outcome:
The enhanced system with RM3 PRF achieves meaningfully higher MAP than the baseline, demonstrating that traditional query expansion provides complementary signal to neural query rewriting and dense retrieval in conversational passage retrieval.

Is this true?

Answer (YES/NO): NO